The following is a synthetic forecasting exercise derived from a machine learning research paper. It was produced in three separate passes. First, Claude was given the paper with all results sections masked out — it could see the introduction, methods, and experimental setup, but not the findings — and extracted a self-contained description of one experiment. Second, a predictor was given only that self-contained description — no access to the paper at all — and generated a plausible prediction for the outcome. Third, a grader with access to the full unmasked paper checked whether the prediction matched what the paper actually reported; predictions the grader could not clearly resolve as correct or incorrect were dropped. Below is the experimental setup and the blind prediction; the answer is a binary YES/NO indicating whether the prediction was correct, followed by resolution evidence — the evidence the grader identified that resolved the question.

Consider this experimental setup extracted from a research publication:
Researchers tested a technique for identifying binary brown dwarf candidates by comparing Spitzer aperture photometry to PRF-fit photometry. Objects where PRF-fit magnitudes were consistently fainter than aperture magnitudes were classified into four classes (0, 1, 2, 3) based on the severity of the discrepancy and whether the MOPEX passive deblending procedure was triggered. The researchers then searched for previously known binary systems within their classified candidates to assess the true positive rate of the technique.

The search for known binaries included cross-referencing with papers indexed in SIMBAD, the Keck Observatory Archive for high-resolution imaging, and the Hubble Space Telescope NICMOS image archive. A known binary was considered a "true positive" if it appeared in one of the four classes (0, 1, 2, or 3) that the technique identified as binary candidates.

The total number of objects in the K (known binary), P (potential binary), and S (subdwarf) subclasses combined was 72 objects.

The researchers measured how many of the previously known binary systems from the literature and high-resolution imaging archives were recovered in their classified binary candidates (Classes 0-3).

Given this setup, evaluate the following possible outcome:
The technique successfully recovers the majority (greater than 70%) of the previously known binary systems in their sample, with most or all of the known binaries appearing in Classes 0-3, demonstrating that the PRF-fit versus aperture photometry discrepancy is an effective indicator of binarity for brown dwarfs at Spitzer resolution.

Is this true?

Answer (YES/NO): NO